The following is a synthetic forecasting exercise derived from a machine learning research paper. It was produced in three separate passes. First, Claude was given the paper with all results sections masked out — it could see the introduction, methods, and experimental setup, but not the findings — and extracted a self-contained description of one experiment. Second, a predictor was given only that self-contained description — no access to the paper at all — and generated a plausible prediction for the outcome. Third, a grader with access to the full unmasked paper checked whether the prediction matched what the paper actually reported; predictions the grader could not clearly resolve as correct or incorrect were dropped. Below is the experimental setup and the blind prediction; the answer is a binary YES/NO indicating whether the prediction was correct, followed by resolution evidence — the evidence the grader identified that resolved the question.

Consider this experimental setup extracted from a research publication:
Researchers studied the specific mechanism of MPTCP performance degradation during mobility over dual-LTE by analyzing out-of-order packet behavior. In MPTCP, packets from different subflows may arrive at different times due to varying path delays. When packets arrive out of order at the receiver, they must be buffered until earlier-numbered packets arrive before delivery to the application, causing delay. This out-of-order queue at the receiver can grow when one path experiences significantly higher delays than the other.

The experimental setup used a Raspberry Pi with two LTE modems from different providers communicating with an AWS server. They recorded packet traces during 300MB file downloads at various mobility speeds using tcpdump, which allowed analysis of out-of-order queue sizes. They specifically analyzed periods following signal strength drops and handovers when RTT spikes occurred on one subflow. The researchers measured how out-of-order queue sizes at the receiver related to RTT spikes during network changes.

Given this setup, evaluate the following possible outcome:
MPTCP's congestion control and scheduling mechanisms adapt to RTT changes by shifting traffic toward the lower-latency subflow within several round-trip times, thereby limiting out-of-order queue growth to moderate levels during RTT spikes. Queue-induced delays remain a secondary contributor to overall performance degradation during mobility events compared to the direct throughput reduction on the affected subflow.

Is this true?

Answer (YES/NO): NO